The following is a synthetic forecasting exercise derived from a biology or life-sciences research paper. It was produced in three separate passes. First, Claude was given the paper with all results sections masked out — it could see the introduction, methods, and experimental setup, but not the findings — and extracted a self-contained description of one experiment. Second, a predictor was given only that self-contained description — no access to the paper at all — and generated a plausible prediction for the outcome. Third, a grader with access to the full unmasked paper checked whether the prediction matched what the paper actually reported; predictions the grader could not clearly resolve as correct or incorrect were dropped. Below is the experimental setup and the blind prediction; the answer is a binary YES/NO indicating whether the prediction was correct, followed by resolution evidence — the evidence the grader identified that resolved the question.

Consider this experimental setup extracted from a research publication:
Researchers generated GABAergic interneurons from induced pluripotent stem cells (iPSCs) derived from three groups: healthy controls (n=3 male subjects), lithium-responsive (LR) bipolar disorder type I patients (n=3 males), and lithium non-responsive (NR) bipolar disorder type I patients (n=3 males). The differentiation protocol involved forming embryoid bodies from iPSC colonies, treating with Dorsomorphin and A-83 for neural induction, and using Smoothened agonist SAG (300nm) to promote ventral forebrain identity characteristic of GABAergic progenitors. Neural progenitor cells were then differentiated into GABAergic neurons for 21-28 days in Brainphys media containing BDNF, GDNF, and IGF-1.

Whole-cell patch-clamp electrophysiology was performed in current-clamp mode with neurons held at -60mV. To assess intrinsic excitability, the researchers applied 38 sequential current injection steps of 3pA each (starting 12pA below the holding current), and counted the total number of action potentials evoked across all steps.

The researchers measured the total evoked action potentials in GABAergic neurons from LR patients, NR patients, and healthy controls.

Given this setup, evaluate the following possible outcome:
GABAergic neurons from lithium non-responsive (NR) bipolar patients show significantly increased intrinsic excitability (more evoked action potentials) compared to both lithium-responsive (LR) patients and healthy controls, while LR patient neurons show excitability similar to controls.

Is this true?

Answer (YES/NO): NO